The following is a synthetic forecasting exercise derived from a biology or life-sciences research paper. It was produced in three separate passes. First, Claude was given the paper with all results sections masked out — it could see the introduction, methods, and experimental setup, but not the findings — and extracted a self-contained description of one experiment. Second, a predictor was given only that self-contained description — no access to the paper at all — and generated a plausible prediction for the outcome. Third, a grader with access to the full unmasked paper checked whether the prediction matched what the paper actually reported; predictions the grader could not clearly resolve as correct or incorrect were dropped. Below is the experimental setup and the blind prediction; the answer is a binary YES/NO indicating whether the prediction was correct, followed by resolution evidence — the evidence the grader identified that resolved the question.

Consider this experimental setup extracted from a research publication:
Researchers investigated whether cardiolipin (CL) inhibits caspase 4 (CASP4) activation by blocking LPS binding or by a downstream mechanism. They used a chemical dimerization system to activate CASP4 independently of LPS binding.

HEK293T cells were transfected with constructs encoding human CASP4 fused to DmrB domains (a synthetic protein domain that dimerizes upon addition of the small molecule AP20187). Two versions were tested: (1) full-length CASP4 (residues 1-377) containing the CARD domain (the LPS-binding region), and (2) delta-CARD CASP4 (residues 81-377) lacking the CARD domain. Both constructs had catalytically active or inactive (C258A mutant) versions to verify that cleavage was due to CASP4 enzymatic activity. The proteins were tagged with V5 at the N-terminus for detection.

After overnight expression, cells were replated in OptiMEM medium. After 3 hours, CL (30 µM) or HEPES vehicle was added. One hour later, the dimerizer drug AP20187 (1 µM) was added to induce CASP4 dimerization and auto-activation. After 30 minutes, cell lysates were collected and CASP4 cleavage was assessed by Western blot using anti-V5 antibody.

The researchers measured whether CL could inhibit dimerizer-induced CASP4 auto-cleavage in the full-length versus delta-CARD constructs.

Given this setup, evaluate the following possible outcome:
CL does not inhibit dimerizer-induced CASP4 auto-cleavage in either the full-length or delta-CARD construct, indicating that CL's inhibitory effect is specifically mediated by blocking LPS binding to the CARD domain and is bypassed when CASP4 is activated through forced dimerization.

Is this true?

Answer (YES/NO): NO